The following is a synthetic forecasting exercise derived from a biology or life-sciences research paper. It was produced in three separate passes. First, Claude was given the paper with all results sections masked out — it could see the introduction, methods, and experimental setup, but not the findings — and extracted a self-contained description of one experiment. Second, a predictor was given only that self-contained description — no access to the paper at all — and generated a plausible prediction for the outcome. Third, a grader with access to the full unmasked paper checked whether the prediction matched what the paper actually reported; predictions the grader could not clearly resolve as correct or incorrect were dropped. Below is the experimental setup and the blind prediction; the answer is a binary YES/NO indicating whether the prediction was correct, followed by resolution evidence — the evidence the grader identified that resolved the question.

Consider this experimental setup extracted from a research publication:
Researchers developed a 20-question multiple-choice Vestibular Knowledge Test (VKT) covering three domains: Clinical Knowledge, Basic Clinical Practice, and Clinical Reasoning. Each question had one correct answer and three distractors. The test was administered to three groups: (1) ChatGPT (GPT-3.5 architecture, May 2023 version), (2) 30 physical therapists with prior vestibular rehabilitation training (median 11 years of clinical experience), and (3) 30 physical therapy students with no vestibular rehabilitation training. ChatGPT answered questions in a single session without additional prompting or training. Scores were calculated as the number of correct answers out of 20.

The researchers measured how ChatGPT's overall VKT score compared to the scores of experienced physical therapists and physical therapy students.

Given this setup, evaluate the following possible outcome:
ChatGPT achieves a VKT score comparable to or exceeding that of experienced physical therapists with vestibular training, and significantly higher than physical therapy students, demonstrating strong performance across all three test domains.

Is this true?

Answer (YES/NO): NO